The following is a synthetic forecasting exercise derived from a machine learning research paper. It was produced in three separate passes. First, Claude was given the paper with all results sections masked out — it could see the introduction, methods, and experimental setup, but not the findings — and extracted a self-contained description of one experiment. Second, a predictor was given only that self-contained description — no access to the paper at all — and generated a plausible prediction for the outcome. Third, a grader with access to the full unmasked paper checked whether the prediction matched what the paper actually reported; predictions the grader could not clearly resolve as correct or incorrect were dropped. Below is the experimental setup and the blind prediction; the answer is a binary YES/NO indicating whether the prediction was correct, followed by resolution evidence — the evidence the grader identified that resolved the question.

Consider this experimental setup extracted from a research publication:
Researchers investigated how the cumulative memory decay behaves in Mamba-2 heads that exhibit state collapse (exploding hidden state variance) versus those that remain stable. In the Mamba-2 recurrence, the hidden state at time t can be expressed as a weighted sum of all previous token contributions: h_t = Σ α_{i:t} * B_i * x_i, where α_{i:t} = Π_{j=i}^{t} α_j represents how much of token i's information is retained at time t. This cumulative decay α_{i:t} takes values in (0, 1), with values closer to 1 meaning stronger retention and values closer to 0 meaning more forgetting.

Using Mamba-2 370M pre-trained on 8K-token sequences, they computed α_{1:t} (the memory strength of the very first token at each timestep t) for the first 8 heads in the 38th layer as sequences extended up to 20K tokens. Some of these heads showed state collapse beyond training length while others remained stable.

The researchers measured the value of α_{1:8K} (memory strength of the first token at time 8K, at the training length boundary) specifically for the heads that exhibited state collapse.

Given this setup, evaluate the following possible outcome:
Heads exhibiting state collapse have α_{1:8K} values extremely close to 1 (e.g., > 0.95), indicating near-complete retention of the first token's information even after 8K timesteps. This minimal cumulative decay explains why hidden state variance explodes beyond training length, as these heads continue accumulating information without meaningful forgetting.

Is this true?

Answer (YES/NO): NO